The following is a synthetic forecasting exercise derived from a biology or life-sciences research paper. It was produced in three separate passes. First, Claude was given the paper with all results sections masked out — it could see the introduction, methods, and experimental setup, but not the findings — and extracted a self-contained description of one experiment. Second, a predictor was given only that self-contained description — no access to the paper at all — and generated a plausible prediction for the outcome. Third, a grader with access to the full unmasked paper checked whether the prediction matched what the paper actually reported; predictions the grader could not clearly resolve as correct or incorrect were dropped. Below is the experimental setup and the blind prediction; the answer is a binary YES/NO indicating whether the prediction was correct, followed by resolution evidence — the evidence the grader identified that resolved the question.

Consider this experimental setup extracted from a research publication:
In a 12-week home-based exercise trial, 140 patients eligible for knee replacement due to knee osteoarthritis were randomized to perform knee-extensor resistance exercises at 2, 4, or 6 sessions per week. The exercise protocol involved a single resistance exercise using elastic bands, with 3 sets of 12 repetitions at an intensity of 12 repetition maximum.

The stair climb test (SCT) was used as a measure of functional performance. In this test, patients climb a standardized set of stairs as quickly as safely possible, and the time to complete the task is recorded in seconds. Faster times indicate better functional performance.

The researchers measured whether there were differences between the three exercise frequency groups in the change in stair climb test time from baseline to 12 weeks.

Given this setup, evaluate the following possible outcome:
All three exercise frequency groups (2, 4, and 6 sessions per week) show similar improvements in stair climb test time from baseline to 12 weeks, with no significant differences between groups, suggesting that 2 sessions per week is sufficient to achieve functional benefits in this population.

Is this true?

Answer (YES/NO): NO